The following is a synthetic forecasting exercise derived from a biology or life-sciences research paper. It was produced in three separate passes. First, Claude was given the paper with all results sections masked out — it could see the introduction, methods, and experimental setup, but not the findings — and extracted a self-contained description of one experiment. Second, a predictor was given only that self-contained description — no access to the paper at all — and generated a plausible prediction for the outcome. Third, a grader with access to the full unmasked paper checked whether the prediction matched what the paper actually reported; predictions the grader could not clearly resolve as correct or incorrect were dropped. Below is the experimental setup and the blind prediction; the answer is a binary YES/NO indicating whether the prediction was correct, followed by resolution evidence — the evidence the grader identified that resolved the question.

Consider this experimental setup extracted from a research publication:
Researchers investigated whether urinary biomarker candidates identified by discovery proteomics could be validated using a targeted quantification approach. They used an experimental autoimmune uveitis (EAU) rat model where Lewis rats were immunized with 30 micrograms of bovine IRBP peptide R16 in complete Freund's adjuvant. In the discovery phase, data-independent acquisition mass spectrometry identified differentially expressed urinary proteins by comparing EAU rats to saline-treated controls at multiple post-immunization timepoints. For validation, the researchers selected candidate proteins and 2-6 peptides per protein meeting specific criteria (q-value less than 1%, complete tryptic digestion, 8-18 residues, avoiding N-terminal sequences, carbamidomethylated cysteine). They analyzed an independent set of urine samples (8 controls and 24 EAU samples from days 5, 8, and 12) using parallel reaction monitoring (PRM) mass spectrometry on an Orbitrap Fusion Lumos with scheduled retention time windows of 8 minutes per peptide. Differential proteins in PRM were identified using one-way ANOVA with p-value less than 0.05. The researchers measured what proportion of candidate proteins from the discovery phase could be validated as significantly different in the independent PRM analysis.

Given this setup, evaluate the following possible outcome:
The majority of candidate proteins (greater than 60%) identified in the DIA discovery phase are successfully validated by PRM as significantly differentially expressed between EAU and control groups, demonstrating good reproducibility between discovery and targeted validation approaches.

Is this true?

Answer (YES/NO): NO